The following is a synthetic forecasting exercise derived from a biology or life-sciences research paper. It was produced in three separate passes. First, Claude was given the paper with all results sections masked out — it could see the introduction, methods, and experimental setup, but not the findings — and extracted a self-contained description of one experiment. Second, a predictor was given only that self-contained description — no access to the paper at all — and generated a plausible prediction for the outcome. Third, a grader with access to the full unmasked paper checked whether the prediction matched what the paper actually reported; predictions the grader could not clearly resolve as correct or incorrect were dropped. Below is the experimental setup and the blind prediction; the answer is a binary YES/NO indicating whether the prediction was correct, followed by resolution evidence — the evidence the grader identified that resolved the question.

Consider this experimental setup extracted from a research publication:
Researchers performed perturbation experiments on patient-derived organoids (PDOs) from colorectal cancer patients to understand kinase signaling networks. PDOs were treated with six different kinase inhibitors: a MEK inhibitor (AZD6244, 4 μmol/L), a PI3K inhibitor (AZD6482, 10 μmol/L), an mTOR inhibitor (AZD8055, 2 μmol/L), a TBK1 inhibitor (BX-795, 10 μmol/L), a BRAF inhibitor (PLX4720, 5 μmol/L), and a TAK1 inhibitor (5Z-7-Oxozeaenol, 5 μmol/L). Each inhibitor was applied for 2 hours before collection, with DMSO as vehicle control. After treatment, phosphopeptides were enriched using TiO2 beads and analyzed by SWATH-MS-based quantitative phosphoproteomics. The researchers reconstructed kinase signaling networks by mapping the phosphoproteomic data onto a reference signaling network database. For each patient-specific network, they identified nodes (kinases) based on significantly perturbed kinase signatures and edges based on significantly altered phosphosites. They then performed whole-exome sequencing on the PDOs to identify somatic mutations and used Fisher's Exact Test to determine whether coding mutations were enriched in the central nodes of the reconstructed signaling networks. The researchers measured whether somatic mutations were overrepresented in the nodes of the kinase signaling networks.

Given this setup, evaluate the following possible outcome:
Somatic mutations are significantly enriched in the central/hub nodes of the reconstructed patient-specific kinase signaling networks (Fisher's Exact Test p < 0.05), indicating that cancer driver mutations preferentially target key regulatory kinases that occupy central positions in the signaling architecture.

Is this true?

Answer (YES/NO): NO